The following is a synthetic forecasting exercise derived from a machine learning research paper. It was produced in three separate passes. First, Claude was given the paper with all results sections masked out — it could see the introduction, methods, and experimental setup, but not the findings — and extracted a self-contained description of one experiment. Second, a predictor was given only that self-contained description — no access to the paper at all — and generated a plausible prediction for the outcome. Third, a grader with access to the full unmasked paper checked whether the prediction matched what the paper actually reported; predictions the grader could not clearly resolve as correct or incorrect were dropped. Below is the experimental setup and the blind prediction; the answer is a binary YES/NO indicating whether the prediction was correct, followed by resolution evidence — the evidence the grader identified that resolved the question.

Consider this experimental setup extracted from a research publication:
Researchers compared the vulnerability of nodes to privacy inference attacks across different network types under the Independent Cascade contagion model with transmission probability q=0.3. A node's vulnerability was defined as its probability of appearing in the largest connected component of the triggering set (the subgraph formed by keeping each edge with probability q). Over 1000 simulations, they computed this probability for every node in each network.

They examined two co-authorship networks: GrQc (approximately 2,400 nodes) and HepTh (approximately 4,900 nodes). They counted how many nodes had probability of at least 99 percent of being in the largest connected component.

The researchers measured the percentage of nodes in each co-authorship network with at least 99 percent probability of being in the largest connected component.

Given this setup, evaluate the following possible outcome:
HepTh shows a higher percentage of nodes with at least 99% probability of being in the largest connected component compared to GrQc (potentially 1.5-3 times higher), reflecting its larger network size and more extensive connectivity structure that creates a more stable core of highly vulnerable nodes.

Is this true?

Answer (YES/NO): NO